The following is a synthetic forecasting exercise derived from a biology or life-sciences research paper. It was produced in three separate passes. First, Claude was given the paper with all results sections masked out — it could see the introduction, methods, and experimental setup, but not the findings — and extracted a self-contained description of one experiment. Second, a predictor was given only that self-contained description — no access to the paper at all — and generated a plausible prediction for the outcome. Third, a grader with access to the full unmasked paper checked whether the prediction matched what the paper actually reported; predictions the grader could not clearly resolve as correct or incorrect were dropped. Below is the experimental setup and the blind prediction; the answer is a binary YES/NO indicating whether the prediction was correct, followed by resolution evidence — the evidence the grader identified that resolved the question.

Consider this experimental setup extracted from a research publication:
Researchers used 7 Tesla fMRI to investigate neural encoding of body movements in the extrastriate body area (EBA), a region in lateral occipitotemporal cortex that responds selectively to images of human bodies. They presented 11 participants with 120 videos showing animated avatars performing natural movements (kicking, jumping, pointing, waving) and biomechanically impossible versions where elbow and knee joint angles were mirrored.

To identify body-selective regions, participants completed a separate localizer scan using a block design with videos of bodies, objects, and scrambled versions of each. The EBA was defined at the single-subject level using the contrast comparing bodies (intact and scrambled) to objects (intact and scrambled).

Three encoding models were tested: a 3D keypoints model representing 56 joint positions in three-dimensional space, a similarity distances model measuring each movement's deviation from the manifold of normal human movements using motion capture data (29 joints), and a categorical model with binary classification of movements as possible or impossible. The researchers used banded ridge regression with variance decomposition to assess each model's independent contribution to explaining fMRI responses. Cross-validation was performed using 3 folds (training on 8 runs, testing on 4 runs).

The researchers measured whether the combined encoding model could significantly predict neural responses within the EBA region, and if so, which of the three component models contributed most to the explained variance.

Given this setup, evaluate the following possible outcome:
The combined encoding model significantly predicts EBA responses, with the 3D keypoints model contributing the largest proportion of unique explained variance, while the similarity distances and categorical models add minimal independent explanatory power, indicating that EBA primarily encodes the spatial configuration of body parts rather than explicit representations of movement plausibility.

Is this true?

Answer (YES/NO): NO